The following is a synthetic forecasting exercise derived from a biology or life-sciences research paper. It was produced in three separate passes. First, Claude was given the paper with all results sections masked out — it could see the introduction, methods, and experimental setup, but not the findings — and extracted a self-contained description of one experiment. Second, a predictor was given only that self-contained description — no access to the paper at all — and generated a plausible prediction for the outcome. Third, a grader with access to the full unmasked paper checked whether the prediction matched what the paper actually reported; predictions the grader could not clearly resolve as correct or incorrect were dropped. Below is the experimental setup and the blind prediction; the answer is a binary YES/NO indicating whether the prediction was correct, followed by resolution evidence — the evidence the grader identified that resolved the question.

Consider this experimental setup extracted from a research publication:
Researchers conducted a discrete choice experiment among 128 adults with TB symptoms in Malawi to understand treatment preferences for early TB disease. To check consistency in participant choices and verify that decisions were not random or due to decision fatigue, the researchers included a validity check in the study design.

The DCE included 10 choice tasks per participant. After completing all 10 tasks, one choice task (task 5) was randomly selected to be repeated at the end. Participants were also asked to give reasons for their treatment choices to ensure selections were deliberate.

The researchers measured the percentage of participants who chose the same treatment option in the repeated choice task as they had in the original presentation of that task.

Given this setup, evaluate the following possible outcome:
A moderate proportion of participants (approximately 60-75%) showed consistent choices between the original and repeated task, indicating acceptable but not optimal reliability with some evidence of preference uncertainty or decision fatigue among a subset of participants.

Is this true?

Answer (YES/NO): NO